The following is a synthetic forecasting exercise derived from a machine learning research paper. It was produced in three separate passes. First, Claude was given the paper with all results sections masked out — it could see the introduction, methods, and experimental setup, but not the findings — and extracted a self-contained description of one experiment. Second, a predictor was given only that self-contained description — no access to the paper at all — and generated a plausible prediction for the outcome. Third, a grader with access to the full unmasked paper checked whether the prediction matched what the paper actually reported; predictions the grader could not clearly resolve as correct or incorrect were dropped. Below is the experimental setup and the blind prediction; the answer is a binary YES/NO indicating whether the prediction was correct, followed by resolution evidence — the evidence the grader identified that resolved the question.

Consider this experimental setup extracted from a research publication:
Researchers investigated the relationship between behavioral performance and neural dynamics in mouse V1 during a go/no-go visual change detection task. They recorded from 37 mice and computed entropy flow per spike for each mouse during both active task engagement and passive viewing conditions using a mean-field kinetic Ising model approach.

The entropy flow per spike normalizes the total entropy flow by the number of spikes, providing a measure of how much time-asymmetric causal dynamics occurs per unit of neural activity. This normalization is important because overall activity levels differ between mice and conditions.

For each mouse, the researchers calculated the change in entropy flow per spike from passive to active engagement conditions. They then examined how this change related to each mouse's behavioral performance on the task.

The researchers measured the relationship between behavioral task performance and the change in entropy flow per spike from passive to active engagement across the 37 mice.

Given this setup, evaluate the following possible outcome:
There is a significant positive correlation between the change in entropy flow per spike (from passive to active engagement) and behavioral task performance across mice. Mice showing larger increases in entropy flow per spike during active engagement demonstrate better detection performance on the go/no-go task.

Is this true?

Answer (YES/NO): NO